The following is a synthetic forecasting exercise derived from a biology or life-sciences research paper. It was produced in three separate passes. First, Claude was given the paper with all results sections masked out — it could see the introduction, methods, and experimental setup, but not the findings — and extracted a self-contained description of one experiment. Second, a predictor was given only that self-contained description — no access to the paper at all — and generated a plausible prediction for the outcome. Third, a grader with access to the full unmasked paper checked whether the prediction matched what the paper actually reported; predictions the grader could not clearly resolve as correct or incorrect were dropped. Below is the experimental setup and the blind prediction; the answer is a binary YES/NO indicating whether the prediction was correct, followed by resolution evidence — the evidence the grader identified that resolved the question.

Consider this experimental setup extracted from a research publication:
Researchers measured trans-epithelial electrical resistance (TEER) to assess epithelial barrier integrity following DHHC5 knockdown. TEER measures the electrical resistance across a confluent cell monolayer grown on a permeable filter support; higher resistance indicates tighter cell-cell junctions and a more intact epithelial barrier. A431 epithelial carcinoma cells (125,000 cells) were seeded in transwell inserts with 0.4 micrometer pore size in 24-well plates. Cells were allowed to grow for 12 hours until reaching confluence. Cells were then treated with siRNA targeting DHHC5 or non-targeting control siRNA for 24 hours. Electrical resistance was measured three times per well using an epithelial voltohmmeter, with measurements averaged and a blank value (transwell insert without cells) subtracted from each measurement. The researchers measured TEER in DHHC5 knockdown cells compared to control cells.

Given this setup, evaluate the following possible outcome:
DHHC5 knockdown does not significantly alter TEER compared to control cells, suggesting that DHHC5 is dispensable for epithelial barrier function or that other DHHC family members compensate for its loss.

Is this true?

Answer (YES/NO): NO